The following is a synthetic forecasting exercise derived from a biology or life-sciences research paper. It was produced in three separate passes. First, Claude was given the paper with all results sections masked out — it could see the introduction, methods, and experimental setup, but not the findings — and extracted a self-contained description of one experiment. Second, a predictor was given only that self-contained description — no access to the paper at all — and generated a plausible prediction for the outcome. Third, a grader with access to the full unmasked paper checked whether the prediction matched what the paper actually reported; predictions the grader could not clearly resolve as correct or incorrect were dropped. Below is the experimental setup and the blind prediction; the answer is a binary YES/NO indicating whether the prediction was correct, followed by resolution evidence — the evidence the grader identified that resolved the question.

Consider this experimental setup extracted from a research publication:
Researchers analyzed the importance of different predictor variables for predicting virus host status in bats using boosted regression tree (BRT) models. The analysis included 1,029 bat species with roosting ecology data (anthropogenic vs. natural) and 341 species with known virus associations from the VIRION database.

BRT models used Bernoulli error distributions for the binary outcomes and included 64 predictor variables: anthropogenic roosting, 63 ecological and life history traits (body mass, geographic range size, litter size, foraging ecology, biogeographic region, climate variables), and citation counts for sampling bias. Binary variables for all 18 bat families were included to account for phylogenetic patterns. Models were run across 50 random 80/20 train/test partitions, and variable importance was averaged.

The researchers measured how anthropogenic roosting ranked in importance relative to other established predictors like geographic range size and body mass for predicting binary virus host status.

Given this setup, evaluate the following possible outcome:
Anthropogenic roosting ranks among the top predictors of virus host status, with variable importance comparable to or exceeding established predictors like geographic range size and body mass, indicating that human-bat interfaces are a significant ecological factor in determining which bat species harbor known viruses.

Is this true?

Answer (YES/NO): NO